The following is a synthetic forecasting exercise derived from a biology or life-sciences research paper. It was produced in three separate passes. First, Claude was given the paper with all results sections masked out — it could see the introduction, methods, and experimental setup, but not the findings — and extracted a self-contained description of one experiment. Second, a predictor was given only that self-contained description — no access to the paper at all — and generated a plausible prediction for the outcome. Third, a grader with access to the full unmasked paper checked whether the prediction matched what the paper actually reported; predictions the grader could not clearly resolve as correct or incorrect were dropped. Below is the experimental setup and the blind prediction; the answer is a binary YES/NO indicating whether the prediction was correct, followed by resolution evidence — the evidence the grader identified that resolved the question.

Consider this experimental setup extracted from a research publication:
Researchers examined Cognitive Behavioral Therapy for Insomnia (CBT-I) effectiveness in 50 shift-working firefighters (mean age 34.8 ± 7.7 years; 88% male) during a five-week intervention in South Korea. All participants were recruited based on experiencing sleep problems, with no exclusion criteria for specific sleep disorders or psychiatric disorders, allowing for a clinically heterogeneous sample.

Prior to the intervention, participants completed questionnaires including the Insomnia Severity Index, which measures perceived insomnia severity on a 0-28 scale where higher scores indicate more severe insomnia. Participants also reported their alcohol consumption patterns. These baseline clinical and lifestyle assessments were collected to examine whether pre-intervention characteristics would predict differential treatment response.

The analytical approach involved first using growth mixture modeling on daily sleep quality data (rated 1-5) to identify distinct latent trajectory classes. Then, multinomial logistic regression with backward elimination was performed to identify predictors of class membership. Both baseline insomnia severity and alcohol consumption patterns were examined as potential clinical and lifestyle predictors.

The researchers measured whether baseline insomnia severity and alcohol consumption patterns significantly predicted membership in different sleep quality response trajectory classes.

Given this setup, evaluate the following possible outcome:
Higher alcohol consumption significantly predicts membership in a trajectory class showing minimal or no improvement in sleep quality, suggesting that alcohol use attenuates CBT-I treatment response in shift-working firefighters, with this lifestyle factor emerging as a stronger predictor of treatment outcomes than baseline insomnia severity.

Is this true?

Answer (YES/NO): NO